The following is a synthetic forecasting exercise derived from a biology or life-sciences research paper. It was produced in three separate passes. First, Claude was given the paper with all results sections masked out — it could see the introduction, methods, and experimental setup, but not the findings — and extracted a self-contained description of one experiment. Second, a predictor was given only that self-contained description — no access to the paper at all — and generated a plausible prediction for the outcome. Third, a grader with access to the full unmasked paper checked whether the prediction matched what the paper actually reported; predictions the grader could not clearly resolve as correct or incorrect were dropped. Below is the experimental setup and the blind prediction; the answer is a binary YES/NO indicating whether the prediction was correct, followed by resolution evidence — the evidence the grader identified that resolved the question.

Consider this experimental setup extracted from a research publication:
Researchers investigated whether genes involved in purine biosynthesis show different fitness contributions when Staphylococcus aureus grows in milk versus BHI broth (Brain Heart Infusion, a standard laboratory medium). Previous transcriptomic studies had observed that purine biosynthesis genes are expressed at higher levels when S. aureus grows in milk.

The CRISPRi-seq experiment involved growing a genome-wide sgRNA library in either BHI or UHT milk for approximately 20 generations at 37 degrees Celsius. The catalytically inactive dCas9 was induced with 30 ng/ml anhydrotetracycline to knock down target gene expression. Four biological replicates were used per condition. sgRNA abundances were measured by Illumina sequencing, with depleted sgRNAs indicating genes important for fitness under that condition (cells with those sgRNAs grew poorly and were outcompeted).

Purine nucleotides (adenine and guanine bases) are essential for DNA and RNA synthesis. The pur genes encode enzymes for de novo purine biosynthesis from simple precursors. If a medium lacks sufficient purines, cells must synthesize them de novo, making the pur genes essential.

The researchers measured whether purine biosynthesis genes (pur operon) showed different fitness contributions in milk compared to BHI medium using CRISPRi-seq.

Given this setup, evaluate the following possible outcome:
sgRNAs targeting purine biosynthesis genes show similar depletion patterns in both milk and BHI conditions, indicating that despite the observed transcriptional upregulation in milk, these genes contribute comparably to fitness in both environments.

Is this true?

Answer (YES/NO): NO